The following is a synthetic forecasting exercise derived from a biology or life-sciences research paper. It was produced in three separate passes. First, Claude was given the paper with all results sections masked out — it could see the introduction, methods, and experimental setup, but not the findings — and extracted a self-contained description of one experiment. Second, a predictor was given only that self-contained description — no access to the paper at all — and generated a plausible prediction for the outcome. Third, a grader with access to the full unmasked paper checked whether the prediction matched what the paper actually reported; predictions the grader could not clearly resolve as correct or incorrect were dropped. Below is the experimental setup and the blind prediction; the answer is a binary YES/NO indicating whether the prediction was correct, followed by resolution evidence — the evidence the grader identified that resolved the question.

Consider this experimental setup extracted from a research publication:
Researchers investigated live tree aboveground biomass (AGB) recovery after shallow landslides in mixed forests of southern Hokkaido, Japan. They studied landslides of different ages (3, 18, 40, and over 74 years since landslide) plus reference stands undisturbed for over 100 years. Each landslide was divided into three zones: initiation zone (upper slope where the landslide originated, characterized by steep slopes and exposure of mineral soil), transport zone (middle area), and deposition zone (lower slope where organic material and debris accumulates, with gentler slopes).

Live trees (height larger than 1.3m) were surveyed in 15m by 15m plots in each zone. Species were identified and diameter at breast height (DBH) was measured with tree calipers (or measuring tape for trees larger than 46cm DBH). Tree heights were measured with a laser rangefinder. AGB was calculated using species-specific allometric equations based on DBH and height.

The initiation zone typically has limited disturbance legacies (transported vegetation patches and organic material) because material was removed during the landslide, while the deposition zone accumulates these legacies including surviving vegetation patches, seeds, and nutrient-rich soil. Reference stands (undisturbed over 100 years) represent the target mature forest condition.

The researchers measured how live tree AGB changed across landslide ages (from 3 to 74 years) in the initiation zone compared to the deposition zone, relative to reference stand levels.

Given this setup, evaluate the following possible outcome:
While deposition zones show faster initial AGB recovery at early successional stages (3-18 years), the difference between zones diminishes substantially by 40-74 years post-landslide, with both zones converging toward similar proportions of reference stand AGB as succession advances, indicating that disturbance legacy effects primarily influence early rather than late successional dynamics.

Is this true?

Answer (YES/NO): NO